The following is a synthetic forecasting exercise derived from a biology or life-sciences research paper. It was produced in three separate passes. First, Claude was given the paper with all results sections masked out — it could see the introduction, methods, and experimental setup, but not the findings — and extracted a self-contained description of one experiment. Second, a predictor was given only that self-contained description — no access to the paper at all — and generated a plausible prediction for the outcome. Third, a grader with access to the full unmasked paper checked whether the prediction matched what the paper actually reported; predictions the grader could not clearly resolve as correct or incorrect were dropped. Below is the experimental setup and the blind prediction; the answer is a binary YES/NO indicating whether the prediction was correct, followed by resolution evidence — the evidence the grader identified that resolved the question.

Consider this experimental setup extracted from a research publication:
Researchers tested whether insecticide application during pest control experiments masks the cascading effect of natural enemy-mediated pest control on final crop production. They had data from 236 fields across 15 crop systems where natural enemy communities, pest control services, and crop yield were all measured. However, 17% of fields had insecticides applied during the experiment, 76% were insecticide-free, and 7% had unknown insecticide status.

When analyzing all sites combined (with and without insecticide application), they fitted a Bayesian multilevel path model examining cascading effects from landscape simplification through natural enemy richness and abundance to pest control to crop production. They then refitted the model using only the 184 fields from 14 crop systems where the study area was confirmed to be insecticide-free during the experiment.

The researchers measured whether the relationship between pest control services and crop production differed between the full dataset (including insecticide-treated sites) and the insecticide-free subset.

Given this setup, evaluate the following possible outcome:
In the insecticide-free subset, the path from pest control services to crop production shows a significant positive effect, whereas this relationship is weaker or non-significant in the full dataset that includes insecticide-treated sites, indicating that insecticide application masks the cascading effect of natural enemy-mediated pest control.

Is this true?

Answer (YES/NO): YES